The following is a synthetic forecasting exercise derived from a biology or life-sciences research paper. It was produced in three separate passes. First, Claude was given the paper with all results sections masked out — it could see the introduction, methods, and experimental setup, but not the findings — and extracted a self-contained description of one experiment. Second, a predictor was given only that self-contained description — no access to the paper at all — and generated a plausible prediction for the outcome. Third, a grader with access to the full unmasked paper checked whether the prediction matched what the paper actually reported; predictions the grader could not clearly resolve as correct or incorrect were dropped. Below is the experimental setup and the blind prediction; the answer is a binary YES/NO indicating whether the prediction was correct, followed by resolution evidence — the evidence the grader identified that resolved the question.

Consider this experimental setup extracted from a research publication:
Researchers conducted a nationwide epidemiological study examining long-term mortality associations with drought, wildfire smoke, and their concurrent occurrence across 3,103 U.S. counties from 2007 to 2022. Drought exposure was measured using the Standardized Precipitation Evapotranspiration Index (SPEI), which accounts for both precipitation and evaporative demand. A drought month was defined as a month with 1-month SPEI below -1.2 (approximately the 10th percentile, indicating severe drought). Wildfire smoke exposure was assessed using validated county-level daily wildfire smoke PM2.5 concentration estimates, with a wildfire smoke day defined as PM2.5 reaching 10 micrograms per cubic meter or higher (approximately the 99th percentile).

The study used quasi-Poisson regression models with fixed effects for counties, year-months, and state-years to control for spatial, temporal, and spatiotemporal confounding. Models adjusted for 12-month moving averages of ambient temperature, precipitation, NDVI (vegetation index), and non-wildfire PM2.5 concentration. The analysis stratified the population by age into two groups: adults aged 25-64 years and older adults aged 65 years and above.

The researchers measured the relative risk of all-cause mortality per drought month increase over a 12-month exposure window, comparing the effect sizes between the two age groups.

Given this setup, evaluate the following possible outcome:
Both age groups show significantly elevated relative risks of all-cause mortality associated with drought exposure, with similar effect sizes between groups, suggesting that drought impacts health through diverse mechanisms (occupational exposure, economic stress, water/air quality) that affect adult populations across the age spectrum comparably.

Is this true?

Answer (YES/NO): YES